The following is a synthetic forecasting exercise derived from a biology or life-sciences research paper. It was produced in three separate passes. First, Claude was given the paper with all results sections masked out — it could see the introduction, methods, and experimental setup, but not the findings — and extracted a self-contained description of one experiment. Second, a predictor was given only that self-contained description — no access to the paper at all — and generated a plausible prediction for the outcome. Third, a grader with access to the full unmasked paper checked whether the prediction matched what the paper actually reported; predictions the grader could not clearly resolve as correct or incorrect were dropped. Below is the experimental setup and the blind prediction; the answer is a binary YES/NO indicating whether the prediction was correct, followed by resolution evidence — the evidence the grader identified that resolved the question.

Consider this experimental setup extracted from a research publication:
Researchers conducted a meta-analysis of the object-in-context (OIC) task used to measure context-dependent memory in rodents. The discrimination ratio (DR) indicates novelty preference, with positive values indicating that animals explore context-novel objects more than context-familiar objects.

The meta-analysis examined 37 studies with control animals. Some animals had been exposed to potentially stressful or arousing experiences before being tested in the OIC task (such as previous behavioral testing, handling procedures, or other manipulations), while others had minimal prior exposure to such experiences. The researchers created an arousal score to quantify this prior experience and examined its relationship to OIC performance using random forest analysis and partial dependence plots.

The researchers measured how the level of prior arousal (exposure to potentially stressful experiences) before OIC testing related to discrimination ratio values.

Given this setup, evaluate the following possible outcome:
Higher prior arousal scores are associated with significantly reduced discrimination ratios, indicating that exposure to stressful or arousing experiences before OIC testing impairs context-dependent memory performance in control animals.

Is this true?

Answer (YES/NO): NO